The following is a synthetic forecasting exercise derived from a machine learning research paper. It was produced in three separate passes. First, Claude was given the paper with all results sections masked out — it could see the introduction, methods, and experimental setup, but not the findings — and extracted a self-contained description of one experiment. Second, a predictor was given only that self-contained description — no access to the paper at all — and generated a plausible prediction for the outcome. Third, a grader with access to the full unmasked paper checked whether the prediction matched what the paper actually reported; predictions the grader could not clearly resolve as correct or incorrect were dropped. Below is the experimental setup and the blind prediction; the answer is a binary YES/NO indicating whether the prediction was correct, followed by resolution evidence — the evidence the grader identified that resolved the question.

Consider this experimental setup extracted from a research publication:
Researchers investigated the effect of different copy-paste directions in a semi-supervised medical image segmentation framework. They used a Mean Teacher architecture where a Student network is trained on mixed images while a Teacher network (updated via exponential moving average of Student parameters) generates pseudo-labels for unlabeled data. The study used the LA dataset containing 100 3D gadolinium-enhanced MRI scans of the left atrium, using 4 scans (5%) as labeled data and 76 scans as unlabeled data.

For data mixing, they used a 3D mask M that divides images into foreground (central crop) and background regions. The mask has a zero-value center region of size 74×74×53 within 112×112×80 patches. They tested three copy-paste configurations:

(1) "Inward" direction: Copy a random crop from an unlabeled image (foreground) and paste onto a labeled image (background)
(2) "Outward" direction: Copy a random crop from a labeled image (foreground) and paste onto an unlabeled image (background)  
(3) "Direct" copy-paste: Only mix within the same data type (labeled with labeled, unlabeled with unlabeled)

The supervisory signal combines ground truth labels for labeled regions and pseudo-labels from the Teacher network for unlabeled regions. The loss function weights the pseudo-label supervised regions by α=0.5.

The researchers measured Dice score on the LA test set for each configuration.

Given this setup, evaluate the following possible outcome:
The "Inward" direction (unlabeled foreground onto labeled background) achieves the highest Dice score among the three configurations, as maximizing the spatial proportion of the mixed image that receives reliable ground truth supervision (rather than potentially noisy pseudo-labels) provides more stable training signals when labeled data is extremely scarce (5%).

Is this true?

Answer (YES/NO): YES